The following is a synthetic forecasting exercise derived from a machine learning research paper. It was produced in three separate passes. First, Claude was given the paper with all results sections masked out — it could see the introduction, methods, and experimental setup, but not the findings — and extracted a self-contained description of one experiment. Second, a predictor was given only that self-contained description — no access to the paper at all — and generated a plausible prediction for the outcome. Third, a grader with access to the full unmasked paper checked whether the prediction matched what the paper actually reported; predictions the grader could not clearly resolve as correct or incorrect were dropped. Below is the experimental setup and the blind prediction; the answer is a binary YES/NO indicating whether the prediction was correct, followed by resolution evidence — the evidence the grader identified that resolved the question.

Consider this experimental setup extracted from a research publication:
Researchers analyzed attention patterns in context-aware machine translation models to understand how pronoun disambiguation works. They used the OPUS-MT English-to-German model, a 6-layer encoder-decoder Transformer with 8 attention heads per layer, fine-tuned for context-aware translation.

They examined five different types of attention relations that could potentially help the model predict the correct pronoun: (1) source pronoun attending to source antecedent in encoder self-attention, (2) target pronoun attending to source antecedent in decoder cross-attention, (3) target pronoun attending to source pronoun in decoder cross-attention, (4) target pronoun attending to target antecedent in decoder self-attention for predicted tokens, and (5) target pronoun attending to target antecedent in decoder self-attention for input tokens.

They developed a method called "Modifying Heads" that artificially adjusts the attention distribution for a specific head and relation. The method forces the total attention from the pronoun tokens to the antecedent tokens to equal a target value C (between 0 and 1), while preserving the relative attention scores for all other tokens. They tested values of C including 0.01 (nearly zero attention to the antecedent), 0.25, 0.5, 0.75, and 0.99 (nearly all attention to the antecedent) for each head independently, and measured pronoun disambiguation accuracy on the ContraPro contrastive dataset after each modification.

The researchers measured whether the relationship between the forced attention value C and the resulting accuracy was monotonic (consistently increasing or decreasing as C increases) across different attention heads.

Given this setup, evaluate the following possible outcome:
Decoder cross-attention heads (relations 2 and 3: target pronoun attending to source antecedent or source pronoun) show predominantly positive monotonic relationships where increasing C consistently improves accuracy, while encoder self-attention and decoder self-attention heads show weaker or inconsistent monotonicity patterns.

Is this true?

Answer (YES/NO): NO